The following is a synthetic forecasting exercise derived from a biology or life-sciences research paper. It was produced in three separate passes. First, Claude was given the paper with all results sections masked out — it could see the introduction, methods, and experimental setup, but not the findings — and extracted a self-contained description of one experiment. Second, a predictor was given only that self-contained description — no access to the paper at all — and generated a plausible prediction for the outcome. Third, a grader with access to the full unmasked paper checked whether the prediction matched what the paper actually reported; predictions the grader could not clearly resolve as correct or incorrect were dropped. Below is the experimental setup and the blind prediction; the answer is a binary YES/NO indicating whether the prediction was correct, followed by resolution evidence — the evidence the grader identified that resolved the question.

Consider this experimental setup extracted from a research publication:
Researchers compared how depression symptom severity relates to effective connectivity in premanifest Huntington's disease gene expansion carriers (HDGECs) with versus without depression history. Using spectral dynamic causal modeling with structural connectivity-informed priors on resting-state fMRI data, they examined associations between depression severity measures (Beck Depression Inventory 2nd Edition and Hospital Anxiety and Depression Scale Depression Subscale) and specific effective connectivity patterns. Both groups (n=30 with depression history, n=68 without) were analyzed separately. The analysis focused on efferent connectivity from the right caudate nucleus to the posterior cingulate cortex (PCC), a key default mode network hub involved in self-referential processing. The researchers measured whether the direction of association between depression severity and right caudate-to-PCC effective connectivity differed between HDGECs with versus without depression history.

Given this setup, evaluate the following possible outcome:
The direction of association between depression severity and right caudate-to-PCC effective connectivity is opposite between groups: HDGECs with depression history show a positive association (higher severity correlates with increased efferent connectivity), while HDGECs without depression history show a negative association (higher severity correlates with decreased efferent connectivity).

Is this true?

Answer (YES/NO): NO